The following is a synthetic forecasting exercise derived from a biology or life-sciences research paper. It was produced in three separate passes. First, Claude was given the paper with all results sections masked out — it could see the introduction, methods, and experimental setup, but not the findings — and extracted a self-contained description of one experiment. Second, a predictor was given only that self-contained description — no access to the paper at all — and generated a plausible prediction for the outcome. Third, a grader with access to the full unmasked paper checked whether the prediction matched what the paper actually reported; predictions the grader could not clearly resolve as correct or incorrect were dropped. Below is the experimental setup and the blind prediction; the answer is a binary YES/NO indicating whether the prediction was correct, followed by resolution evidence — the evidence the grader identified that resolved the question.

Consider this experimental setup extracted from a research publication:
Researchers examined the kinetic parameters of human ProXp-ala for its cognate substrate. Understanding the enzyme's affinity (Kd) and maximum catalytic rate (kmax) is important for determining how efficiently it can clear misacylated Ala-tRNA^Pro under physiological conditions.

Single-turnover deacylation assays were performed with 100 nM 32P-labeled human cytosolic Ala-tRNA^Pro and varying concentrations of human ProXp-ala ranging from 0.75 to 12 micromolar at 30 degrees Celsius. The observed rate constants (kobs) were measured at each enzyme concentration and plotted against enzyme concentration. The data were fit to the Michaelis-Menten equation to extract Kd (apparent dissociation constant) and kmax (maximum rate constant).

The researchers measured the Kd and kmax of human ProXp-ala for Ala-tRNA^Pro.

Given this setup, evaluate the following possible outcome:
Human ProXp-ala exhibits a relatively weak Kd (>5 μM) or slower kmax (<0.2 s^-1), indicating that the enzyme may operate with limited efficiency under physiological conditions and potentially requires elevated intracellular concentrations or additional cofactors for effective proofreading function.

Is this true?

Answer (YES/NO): YES